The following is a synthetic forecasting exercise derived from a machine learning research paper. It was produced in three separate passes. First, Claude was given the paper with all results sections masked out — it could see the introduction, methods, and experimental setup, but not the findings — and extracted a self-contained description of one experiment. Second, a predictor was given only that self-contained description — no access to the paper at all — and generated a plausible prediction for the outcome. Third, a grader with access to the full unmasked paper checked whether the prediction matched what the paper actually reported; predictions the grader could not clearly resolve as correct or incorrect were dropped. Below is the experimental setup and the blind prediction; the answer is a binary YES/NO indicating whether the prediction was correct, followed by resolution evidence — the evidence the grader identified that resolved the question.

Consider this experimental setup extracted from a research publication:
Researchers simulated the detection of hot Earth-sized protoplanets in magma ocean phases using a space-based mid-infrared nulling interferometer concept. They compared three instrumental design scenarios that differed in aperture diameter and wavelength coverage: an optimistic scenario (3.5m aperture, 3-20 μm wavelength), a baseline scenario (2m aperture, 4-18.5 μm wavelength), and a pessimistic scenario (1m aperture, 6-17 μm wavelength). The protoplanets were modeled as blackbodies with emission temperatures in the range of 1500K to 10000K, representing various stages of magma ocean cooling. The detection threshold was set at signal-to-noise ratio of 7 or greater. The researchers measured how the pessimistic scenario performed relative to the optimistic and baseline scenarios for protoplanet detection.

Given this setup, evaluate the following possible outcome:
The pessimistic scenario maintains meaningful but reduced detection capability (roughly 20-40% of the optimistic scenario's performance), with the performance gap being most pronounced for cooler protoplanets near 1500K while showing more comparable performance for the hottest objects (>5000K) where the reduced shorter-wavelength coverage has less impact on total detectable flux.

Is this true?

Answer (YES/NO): NO